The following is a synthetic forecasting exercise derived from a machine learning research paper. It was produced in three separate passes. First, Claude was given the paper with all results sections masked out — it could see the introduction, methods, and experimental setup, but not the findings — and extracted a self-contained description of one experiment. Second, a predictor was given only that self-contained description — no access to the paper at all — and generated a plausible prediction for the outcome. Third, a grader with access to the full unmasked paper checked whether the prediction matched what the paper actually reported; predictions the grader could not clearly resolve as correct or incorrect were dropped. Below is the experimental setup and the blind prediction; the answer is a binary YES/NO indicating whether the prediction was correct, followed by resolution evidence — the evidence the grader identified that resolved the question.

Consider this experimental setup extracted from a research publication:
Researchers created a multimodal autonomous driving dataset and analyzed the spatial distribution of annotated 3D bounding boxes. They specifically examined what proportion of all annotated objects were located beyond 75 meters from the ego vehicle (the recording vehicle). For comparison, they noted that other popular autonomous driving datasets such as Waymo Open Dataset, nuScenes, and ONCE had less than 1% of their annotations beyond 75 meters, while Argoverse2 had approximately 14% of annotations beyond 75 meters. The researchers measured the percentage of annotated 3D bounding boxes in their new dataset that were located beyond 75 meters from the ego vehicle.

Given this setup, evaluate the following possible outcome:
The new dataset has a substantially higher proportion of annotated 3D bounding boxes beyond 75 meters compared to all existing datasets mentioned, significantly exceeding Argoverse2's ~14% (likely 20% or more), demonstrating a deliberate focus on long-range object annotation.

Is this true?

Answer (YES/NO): YES